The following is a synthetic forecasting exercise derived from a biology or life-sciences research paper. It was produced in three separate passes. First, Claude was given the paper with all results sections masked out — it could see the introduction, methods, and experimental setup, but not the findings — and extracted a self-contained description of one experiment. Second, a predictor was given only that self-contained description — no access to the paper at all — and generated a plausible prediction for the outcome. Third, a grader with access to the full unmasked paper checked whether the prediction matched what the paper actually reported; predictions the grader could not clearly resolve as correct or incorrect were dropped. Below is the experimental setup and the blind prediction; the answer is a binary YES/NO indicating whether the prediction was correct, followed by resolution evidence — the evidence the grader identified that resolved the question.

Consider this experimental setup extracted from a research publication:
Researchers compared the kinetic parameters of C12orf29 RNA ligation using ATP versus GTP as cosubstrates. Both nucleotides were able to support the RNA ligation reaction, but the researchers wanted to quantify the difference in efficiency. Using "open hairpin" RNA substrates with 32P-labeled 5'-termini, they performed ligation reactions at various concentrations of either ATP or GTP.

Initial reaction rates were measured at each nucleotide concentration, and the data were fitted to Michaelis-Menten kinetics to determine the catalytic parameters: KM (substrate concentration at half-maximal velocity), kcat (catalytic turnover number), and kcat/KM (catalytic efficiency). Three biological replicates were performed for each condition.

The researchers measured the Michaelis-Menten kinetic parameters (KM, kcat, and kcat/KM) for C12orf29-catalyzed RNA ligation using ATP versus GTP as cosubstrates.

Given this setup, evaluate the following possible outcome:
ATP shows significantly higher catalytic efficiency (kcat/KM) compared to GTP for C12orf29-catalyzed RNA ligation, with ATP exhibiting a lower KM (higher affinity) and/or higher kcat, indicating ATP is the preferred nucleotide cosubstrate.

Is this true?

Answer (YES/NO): YES